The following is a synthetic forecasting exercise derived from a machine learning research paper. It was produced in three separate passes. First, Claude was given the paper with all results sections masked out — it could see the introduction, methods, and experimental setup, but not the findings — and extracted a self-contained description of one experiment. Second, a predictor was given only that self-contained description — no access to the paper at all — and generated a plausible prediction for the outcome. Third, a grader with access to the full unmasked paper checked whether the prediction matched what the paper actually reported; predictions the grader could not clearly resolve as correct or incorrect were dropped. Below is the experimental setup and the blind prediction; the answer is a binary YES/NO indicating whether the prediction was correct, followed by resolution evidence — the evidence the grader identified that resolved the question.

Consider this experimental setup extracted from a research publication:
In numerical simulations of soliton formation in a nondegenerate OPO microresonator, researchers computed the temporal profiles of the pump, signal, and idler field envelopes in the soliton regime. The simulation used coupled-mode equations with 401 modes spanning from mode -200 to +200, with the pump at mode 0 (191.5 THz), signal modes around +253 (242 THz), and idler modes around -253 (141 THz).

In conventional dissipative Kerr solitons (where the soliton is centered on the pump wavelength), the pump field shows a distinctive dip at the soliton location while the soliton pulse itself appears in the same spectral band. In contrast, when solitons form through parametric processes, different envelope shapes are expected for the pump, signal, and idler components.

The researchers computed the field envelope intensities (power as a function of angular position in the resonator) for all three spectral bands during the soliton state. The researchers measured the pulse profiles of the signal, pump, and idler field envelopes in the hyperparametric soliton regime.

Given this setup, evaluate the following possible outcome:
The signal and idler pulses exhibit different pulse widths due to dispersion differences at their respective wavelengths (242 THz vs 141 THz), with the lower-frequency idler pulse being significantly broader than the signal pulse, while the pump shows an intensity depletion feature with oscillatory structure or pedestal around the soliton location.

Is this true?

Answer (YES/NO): NO